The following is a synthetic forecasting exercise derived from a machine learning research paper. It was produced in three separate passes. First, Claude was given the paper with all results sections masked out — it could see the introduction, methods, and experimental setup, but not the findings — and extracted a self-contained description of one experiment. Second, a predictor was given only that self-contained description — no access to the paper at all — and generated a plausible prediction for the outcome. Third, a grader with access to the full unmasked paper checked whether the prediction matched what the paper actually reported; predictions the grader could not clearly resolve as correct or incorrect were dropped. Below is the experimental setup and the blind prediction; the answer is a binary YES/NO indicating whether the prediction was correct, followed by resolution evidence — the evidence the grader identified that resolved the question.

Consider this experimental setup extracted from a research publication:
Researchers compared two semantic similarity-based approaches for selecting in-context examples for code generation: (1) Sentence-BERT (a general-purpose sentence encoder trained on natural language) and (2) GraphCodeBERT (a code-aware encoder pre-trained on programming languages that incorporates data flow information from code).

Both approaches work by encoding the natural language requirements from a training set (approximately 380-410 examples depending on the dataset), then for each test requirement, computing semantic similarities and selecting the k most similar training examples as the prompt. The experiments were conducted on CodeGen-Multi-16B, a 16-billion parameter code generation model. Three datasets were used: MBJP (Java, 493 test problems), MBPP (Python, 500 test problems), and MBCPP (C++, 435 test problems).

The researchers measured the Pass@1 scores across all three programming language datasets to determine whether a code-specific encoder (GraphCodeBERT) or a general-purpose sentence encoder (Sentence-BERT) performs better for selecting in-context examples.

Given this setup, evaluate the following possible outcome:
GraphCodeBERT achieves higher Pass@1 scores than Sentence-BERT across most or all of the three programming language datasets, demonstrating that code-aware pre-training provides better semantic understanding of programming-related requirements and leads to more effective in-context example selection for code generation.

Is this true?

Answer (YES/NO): YES